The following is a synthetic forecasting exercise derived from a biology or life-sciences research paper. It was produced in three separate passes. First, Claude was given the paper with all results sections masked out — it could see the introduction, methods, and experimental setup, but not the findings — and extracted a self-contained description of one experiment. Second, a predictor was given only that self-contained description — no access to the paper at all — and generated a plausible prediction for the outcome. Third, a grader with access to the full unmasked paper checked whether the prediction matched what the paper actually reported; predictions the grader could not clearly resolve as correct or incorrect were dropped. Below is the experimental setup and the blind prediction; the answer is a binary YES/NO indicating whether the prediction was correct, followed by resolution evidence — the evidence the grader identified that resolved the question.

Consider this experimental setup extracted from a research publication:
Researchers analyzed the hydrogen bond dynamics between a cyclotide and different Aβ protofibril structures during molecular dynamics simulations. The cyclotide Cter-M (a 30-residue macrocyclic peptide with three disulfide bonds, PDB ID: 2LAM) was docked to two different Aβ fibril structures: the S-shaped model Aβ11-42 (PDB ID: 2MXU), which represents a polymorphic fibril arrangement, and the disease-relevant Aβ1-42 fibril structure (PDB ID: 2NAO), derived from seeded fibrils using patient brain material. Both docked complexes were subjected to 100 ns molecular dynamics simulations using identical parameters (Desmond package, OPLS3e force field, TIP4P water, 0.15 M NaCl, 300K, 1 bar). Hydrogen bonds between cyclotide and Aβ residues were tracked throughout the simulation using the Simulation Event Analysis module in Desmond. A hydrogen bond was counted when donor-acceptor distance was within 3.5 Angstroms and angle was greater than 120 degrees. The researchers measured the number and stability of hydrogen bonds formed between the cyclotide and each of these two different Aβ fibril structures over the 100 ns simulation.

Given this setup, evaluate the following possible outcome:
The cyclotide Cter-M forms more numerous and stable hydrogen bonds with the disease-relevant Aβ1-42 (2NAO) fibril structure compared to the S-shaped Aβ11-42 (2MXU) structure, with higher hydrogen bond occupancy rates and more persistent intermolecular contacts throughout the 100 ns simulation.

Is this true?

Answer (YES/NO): YES